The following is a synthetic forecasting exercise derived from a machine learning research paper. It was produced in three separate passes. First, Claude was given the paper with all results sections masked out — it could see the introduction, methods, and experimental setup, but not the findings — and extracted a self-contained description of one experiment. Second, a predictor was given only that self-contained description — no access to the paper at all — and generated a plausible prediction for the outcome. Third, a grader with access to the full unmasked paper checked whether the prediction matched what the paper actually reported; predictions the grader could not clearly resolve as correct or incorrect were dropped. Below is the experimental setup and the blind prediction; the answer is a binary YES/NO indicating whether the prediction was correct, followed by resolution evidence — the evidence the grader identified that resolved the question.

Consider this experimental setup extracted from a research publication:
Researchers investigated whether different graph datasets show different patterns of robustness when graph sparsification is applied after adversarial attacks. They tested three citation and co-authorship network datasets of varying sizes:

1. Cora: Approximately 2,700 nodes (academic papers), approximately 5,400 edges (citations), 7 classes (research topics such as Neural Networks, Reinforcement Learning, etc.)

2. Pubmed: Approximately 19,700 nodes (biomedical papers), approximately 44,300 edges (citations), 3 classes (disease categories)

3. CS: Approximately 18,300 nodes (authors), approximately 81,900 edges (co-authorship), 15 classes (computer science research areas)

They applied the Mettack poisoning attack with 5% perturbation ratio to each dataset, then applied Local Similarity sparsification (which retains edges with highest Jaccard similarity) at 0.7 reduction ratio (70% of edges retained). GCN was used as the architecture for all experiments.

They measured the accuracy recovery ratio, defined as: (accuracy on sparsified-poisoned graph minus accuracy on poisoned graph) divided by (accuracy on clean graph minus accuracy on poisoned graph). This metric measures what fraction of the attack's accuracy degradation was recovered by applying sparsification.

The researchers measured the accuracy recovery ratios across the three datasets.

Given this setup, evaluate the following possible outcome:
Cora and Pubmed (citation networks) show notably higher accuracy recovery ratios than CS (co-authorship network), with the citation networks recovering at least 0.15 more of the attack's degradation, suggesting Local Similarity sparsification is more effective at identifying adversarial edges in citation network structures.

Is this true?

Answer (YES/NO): YES